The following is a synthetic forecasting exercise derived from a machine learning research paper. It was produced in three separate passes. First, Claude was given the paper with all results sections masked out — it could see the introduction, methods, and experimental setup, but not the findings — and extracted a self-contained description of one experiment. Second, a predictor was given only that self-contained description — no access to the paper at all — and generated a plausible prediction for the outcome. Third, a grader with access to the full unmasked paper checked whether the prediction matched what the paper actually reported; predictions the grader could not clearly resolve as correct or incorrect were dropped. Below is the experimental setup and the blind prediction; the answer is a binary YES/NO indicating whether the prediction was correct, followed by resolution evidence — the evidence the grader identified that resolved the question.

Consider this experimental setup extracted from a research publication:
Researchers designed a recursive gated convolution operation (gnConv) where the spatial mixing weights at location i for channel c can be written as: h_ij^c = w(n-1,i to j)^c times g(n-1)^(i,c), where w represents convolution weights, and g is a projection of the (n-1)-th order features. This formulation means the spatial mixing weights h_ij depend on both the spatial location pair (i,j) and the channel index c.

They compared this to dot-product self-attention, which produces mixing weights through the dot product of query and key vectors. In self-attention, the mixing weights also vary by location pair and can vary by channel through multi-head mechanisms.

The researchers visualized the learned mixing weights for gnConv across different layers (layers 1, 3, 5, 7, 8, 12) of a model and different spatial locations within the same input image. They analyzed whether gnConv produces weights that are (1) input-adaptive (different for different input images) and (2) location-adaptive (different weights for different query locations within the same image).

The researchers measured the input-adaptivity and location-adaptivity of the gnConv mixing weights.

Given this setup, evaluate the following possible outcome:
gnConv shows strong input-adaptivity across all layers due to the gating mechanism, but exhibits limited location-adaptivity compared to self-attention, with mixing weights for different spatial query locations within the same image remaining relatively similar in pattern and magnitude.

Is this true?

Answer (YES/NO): NO